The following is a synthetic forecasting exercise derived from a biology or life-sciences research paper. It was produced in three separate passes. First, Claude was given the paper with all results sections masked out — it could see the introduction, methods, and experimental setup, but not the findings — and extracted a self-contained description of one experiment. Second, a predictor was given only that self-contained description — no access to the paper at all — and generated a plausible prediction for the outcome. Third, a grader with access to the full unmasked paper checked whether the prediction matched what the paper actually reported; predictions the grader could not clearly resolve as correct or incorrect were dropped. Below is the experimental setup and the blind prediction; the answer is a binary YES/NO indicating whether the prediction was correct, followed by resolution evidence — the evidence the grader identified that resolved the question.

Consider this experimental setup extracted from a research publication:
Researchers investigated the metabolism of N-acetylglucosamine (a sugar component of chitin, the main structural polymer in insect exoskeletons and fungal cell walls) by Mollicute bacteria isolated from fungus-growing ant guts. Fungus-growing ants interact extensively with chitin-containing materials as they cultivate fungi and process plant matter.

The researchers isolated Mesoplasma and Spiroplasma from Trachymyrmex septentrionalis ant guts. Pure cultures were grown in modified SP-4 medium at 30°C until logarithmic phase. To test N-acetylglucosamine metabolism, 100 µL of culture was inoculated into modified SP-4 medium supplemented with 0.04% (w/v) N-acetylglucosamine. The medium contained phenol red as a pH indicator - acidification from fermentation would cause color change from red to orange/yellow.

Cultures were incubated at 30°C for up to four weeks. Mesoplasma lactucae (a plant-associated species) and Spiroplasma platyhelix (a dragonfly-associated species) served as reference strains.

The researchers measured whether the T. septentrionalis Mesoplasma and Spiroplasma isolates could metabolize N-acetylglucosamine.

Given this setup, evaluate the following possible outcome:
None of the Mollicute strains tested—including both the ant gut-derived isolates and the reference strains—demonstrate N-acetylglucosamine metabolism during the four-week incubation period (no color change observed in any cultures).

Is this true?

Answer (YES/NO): NO